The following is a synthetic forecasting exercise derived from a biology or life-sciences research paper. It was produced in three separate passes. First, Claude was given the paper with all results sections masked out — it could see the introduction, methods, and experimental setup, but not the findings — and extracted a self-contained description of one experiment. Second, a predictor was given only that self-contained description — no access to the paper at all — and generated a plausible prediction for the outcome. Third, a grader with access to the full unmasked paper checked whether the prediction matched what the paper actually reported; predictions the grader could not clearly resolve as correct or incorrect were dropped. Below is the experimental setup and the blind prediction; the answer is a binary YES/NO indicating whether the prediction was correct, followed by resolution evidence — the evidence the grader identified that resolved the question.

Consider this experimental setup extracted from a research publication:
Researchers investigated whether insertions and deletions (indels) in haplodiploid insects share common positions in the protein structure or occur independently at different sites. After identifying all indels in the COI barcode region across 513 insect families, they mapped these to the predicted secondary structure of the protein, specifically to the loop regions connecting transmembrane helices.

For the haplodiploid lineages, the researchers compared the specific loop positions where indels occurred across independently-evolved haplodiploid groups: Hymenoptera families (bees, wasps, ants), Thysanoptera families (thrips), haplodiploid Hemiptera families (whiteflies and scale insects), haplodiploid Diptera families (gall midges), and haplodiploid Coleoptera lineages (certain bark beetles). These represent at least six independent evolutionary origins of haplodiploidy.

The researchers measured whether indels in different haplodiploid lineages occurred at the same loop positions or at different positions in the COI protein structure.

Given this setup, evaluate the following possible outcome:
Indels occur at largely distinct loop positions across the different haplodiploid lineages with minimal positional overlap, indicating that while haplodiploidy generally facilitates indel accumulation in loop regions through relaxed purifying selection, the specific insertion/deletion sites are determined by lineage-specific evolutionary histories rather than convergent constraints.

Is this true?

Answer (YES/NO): NO